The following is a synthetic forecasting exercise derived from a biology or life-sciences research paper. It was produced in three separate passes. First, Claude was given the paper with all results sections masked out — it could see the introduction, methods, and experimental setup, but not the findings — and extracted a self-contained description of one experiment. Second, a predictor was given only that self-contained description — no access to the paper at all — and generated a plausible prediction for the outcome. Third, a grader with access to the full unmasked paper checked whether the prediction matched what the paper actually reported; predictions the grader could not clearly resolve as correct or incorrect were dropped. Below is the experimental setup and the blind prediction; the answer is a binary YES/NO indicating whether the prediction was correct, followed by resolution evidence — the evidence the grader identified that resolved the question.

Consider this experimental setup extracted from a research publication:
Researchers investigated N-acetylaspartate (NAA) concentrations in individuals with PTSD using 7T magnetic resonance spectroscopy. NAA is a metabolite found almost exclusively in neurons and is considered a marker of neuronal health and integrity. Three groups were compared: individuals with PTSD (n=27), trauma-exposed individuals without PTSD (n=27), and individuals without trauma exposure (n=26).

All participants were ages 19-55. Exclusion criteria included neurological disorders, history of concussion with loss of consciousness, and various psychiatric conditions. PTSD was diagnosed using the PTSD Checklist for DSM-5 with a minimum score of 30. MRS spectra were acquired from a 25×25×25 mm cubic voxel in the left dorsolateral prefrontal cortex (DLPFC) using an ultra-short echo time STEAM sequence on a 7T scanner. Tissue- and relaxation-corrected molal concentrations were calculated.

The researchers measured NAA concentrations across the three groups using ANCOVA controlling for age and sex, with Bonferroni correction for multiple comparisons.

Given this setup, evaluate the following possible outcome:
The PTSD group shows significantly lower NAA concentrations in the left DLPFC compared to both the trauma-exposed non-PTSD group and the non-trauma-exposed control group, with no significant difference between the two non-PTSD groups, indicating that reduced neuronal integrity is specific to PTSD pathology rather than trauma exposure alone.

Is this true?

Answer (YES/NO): NO